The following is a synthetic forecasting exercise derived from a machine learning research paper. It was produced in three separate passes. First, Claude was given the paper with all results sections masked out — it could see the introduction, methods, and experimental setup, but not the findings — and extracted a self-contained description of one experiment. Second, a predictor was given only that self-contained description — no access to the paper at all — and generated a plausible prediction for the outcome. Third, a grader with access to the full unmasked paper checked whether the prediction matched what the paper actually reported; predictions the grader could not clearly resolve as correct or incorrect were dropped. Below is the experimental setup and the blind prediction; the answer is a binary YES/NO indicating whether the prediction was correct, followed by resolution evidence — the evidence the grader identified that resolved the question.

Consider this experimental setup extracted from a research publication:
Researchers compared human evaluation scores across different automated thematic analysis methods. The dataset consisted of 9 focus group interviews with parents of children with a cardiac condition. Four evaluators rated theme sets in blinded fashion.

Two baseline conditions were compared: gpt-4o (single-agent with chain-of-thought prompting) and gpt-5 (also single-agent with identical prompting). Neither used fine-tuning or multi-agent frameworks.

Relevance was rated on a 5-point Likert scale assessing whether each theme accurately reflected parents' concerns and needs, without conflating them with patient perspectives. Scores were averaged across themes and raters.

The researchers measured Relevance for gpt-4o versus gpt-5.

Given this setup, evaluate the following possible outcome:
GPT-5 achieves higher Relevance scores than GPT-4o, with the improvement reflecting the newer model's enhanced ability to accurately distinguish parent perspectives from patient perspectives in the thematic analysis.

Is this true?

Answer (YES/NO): NO